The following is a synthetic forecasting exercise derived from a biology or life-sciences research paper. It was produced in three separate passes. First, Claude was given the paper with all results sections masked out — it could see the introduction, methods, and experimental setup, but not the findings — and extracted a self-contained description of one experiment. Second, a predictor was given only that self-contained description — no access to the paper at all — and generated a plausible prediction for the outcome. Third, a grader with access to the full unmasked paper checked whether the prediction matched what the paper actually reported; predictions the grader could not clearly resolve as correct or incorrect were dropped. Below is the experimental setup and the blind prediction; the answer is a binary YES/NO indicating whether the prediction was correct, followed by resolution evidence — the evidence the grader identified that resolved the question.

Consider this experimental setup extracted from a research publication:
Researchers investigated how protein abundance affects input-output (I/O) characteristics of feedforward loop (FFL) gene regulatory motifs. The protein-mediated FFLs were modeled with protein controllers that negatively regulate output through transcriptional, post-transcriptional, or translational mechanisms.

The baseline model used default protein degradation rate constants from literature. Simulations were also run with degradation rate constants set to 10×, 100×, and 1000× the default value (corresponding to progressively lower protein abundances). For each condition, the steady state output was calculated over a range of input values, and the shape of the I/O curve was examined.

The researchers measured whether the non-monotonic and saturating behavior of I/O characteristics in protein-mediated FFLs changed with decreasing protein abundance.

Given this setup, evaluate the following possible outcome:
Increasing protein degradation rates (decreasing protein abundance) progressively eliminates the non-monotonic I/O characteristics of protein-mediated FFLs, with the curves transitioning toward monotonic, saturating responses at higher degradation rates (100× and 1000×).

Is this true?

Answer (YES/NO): NO